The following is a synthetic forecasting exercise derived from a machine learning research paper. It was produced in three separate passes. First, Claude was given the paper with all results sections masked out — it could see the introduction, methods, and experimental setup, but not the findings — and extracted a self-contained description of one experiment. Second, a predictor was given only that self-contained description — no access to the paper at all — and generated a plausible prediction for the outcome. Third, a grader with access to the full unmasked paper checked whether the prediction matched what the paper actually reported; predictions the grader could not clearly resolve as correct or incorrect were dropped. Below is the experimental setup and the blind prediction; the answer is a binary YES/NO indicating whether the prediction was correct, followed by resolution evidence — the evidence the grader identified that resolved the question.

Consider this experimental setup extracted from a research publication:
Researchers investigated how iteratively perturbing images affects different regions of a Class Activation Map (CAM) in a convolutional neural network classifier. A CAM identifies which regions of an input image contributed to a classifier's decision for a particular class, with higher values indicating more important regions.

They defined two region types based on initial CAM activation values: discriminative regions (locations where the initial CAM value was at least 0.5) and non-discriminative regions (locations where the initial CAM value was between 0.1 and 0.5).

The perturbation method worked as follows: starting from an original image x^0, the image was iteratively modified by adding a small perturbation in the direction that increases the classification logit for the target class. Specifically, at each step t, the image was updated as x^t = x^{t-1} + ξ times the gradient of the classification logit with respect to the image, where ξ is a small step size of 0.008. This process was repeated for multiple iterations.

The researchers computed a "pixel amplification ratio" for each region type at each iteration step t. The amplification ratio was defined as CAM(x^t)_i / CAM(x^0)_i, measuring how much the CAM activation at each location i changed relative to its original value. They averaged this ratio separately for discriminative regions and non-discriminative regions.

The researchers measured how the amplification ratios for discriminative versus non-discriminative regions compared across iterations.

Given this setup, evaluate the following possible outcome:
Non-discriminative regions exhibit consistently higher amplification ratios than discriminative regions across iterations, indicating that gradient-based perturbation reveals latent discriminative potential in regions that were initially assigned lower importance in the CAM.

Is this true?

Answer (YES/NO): YES